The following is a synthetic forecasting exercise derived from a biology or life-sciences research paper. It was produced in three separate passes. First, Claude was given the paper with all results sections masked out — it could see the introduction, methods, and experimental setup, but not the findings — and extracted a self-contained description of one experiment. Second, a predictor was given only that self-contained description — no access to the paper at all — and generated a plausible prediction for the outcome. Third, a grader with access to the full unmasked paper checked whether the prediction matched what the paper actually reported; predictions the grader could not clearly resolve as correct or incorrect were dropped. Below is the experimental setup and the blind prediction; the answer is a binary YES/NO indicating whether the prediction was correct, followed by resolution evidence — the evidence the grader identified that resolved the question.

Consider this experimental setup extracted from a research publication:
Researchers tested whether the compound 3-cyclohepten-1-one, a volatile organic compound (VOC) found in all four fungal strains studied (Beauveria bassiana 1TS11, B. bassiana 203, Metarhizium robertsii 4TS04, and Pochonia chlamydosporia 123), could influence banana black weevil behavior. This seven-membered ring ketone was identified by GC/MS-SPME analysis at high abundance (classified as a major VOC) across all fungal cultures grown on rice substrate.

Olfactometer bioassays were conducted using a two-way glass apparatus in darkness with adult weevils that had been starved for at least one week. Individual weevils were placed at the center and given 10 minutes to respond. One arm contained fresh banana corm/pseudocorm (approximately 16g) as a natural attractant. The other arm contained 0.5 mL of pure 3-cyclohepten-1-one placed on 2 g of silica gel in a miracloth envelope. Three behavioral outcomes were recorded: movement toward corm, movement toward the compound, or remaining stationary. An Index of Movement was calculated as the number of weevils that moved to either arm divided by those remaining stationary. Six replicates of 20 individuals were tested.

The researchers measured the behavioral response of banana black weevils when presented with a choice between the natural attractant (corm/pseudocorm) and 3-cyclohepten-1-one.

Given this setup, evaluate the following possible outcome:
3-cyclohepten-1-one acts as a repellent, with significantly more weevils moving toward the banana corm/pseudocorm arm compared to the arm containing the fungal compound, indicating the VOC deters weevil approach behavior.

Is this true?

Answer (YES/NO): NO